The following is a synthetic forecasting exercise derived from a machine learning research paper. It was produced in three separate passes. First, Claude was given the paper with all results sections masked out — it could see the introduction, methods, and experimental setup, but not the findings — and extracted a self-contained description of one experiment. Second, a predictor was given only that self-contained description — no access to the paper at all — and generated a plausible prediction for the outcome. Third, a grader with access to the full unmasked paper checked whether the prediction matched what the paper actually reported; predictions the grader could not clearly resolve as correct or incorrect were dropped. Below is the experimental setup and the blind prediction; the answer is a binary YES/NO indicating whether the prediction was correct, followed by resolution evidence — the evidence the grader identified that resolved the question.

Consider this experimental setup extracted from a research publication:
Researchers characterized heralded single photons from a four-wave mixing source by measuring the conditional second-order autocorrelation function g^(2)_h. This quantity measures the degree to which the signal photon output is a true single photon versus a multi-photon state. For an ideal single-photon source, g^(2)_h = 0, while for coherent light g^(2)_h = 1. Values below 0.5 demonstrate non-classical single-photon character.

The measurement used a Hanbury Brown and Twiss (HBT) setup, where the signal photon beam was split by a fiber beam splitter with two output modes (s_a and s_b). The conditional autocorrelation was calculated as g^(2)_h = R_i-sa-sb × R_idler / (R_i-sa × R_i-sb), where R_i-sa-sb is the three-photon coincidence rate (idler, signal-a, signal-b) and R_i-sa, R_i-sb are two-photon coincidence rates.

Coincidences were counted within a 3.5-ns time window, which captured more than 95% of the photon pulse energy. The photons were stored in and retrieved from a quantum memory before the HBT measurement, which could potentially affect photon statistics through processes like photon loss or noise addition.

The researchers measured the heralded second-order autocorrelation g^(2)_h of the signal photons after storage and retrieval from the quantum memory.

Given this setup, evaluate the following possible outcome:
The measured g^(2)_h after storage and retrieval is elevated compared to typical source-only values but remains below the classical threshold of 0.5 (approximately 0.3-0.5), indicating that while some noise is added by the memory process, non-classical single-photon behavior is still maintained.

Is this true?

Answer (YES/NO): NO